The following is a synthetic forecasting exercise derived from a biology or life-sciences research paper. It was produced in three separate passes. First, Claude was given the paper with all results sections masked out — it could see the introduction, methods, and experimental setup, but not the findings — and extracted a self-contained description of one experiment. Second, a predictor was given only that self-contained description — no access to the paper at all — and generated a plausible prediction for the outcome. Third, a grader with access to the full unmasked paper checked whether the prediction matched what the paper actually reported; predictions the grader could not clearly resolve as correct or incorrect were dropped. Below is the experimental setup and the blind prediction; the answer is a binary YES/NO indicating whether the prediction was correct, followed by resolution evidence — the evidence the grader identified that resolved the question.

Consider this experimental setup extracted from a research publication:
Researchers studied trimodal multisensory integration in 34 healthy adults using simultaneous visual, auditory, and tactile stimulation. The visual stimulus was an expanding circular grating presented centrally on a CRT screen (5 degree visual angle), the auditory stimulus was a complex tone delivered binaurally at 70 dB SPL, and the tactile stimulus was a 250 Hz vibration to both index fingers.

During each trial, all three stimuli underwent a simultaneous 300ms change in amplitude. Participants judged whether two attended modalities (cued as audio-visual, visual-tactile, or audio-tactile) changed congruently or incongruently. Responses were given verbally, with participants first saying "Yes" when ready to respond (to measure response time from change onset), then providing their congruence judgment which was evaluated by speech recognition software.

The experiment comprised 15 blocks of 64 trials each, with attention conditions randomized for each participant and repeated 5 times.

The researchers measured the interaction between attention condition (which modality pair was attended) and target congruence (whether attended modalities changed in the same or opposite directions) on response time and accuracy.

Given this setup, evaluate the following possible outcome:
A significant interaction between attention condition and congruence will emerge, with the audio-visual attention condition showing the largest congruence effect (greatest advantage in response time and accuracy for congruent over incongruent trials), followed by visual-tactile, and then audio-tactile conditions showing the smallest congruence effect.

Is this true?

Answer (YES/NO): NO